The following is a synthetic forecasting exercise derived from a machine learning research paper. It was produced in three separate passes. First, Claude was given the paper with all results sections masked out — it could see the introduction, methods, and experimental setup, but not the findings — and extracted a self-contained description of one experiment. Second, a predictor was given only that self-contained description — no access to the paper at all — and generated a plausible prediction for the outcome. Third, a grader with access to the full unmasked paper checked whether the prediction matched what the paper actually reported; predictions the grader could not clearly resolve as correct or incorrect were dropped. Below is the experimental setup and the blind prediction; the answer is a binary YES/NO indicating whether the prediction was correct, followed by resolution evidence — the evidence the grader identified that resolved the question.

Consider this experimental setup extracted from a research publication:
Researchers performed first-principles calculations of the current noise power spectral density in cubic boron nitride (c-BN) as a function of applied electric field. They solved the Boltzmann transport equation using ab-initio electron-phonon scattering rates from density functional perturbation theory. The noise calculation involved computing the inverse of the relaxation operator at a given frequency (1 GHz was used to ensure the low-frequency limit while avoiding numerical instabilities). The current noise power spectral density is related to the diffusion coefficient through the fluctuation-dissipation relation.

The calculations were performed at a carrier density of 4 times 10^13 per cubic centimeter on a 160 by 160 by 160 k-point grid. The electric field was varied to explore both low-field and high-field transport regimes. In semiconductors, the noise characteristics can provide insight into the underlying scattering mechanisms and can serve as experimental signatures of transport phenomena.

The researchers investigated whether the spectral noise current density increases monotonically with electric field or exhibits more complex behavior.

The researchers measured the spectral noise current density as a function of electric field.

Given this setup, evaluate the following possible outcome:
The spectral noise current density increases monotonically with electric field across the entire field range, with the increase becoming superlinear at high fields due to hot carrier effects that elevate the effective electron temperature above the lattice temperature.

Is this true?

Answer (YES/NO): NO